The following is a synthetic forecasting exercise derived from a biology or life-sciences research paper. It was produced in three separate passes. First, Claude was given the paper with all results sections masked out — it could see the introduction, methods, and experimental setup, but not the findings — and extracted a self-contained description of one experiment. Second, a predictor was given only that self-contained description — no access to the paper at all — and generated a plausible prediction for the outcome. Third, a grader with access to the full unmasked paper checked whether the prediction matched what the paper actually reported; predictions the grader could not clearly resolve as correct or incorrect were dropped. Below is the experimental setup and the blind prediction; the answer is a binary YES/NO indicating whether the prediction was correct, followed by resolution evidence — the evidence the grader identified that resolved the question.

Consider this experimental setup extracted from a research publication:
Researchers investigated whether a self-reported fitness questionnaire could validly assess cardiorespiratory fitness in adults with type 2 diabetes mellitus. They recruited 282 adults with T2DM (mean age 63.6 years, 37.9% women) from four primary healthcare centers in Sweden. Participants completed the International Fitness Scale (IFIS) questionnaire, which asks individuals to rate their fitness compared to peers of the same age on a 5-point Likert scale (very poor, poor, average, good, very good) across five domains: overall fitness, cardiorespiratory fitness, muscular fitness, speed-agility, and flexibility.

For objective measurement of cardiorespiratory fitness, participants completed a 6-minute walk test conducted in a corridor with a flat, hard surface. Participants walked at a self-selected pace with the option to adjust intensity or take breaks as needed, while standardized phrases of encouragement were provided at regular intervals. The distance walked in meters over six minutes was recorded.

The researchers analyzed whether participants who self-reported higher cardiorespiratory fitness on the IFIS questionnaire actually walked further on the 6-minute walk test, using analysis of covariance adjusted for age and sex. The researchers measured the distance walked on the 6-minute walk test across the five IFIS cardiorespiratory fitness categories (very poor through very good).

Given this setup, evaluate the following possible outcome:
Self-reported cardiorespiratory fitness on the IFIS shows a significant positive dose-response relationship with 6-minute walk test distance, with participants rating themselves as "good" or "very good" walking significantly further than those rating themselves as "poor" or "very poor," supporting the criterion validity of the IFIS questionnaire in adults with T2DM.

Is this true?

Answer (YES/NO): YES